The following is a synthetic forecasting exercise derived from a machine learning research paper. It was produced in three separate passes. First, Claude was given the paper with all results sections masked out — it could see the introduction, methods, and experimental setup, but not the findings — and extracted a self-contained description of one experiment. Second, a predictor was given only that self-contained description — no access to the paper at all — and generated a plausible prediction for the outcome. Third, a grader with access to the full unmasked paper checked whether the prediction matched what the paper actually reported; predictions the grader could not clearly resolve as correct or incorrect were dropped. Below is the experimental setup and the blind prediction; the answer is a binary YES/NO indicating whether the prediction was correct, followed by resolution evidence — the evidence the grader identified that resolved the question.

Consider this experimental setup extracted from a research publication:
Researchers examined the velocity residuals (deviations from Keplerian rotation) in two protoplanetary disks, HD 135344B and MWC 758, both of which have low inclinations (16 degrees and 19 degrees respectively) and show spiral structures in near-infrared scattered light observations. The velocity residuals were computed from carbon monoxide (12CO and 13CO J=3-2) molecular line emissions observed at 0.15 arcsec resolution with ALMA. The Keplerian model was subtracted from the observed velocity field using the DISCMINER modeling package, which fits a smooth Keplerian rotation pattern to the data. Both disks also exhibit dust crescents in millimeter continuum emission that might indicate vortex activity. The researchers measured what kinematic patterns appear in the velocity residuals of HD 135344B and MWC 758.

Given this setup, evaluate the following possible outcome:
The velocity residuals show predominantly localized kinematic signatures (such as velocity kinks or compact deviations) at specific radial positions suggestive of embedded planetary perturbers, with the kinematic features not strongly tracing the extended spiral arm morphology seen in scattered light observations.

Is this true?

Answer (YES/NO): NO